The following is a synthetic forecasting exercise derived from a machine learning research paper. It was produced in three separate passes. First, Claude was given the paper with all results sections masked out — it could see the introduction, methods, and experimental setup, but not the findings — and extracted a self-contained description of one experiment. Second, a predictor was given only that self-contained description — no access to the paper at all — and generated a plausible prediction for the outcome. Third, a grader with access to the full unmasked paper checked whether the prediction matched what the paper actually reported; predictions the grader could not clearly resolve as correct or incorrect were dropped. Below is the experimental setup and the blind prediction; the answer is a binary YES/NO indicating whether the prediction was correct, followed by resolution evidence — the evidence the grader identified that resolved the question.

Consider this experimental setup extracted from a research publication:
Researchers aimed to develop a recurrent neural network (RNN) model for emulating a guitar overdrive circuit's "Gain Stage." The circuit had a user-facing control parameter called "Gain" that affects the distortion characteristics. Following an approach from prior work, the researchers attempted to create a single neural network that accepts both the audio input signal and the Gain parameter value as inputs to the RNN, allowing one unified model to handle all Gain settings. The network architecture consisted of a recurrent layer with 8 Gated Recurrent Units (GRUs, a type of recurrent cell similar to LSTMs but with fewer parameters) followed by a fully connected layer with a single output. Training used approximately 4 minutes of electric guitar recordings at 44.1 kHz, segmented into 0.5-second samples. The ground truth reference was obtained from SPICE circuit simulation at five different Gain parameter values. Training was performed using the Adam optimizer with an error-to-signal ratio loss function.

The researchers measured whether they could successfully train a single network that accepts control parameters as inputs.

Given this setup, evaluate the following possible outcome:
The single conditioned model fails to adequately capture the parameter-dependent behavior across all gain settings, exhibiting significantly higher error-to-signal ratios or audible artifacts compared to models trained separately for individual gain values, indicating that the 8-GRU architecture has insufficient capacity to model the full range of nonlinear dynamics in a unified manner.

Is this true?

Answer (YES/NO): NO